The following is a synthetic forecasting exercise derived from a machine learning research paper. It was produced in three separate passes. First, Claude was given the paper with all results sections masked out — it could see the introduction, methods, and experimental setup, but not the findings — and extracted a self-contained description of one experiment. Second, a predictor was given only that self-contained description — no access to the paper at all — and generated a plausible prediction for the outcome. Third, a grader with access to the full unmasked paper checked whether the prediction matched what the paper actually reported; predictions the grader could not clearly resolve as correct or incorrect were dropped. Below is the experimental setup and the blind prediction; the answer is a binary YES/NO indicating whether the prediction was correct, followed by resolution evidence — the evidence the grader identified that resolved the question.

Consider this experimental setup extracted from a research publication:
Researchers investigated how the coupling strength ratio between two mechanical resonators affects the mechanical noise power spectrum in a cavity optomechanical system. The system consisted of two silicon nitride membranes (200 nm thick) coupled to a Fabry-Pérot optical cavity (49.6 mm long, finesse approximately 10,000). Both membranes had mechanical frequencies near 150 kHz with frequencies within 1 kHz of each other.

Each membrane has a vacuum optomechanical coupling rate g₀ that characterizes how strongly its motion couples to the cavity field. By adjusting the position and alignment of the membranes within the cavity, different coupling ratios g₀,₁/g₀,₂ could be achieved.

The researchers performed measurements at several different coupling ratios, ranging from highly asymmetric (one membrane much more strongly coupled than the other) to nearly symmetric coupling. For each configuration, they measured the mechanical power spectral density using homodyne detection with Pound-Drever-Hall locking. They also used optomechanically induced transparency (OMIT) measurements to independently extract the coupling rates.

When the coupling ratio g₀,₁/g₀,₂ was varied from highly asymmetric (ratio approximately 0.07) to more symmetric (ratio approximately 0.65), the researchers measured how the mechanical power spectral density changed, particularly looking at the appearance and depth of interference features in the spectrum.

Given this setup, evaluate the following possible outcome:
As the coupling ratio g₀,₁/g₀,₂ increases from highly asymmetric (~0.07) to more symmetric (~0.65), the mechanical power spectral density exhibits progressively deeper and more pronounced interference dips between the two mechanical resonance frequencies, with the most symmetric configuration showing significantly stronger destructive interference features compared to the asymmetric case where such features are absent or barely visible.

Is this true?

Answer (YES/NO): NO